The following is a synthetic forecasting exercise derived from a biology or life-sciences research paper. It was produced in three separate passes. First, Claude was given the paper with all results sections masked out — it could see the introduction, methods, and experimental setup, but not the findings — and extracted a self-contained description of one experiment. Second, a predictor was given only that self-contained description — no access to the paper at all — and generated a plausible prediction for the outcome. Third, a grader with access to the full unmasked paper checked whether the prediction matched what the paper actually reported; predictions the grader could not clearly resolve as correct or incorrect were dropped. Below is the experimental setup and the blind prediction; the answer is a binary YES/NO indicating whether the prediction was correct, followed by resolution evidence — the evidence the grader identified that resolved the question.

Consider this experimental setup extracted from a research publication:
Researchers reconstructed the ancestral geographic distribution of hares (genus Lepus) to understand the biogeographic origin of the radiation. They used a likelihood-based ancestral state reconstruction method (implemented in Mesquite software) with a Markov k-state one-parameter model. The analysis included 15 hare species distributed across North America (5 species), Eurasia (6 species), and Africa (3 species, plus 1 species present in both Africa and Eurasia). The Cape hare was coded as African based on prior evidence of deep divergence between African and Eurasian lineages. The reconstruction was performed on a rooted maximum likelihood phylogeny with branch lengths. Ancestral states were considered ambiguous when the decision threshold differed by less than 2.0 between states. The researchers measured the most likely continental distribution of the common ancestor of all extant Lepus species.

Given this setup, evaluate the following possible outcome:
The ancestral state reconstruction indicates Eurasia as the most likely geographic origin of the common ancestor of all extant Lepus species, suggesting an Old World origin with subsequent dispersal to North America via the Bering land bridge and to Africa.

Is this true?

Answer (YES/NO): NO